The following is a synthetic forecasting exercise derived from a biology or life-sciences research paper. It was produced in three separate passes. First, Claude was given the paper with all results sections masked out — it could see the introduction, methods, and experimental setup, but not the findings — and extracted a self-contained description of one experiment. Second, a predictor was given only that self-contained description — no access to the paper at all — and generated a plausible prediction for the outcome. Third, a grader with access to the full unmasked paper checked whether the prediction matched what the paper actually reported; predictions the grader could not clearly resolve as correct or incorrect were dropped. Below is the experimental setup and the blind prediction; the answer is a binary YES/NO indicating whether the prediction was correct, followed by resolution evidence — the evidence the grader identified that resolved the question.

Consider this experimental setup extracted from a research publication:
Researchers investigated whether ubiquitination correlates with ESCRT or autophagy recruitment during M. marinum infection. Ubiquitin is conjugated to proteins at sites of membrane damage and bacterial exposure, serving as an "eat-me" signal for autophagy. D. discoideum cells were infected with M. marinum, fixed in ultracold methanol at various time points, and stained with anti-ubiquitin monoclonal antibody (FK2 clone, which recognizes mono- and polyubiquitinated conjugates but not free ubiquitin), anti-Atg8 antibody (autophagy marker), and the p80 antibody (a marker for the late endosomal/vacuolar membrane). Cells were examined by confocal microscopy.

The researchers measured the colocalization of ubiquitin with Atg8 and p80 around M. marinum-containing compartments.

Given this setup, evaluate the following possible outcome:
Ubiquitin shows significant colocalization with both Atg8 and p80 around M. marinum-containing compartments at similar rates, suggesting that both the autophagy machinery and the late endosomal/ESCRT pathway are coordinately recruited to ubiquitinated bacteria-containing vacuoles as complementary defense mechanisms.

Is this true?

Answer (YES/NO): NO